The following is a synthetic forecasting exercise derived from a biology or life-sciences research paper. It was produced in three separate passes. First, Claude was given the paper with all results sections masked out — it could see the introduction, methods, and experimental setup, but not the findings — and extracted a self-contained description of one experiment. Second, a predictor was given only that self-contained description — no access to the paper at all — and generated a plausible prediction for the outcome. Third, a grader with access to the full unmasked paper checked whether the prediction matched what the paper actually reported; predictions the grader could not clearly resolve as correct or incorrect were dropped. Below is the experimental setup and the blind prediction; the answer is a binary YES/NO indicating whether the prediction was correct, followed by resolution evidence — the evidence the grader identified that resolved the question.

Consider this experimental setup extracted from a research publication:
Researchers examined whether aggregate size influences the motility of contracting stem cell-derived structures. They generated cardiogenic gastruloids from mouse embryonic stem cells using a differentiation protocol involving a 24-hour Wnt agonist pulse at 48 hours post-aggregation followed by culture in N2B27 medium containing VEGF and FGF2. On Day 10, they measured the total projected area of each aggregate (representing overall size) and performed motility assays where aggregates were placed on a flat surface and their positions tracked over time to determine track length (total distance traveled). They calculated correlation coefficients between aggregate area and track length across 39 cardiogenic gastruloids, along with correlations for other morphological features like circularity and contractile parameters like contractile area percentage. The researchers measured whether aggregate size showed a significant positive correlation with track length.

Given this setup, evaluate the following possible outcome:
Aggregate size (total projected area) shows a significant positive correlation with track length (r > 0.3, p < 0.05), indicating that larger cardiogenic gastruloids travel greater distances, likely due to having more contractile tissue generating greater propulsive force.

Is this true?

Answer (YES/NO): NO